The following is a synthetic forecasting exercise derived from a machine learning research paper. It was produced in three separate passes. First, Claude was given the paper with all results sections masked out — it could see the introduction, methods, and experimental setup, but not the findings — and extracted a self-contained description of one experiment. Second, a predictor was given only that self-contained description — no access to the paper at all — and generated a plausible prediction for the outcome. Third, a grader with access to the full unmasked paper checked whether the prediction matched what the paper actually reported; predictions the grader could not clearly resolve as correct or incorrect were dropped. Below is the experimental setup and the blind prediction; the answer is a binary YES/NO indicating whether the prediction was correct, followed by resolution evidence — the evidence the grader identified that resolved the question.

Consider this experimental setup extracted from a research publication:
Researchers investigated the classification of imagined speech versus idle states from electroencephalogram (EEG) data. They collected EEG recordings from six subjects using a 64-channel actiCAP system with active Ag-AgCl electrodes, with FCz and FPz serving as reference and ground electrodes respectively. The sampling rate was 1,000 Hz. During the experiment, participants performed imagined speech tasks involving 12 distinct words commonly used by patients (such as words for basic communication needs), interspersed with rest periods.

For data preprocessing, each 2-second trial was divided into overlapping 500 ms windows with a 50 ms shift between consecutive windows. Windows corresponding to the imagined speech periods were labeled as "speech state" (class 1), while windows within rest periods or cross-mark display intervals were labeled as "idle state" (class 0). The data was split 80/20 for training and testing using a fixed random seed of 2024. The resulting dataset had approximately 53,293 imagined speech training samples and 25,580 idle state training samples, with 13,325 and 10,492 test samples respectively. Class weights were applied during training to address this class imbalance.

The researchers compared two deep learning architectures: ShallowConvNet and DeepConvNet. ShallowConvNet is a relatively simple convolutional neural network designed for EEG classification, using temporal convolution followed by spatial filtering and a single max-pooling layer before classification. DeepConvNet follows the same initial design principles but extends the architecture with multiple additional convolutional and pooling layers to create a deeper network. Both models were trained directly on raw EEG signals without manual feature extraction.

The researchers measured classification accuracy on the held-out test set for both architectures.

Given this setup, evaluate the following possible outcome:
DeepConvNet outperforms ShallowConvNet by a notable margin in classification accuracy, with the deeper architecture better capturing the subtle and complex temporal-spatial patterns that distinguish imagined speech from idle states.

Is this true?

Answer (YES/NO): NO